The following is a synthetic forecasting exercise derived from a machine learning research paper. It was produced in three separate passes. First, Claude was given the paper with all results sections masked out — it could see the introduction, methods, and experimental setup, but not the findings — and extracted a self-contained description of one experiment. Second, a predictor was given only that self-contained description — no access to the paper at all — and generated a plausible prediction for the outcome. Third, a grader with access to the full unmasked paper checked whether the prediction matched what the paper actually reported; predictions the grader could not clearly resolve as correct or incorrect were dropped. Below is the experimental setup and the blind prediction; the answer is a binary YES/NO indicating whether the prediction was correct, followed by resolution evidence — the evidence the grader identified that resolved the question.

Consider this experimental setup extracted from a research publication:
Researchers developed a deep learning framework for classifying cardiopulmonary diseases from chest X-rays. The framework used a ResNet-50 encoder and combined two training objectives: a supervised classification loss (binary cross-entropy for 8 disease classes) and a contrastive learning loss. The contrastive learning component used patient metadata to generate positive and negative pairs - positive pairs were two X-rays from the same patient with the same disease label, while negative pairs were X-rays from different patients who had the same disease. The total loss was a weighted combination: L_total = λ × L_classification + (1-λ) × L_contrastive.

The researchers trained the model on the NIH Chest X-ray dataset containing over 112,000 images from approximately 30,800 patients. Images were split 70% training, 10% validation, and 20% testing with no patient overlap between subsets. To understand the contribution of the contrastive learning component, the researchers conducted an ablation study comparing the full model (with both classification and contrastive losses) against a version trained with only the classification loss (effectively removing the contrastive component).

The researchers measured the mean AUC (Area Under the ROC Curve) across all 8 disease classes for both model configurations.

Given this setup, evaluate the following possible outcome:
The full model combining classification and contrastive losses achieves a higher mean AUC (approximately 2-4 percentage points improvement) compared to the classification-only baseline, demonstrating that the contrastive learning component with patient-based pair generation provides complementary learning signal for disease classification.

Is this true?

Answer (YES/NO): NO